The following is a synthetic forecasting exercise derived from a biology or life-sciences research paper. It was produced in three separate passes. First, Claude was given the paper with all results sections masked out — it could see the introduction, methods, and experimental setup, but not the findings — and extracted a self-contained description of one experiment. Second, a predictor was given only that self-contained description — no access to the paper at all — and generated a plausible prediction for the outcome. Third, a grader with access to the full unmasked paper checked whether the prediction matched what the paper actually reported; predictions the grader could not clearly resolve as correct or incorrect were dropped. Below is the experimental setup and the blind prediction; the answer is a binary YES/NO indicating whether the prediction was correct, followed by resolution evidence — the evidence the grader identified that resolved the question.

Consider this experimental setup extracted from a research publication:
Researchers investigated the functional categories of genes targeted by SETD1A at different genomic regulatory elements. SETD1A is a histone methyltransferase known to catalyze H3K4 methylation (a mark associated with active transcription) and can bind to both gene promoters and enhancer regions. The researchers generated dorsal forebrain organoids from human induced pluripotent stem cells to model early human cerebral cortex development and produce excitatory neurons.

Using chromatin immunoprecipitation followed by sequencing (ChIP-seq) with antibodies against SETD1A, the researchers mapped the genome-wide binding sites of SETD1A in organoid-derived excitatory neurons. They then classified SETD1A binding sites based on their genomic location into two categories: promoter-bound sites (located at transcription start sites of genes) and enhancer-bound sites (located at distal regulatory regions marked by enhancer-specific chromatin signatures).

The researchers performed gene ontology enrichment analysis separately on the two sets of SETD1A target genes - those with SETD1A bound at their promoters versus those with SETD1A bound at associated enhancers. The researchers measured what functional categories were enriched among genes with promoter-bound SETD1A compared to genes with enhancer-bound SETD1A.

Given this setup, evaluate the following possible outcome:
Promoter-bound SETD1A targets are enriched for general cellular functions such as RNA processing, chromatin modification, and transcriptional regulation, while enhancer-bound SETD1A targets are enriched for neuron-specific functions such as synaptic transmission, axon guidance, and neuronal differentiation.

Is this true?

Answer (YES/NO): YES